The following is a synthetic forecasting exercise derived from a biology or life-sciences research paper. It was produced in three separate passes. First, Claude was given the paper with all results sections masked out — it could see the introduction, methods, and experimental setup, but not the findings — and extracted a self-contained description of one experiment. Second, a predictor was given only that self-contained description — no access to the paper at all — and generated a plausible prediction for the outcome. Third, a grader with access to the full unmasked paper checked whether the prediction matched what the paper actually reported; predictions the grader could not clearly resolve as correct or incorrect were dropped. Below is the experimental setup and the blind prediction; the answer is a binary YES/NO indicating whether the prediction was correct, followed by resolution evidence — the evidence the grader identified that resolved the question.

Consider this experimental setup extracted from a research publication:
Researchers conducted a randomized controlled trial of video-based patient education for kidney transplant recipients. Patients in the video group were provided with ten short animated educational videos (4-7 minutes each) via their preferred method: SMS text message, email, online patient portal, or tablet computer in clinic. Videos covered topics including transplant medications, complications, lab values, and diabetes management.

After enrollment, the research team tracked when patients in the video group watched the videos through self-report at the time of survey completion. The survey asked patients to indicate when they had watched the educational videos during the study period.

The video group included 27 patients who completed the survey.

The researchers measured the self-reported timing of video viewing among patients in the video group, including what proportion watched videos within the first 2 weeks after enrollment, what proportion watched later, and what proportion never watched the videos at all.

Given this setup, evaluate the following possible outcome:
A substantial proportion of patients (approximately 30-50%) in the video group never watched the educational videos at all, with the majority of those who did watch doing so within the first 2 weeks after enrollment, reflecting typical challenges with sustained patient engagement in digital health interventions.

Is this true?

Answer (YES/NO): NO